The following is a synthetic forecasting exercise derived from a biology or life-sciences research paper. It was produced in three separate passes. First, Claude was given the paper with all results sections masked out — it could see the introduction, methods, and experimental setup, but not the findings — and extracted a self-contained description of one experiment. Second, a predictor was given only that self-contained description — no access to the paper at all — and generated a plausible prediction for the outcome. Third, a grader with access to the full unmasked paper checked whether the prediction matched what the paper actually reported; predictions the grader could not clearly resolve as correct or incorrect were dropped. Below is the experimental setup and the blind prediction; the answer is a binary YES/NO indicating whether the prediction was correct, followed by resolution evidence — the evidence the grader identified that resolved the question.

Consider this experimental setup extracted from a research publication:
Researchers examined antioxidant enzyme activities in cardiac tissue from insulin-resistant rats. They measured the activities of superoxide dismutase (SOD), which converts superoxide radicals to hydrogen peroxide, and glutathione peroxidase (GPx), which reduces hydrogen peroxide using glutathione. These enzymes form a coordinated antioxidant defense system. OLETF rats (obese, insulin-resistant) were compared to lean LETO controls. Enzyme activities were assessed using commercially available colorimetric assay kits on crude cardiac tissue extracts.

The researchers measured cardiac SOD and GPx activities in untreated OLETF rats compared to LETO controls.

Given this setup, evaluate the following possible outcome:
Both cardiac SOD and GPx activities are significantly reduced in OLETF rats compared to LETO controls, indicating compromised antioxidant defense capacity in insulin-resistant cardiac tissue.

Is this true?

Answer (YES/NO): YES